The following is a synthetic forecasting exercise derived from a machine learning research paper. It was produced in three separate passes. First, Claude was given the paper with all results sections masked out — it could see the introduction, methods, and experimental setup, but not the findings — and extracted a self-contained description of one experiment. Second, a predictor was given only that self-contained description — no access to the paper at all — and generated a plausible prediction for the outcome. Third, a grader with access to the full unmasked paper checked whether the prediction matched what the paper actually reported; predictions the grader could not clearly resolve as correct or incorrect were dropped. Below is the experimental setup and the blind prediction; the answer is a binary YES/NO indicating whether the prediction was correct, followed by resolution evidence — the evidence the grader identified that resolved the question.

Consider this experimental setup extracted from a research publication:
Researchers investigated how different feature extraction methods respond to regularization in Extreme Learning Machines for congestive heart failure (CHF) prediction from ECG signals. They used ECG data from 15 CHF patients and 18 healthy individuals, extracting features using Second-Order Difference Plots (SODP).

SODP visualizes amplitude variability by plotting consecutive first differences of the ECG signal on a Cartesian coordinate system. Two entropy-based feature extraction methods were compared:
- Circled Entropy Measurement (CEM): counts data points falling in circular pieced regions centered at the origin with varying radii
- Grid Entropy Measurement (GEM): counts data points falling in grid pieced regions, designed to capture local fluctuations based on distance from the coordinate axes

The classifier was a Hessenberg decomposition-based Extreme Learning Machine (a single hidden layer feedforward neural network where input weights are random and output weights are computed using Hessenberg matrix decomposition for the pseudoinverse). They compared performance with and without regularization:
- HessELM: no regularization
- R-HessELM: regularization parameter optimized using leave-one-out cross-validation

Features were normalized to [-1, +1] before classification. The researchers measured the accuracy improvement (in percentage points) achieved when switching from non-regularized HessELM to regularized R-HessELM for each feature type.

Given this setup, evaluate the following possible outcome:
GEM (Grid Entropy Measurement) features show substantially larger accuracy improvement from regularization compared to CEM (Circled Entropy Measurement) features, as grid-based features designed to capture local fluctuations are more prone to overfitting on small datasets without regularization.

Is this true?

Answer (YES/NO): NO